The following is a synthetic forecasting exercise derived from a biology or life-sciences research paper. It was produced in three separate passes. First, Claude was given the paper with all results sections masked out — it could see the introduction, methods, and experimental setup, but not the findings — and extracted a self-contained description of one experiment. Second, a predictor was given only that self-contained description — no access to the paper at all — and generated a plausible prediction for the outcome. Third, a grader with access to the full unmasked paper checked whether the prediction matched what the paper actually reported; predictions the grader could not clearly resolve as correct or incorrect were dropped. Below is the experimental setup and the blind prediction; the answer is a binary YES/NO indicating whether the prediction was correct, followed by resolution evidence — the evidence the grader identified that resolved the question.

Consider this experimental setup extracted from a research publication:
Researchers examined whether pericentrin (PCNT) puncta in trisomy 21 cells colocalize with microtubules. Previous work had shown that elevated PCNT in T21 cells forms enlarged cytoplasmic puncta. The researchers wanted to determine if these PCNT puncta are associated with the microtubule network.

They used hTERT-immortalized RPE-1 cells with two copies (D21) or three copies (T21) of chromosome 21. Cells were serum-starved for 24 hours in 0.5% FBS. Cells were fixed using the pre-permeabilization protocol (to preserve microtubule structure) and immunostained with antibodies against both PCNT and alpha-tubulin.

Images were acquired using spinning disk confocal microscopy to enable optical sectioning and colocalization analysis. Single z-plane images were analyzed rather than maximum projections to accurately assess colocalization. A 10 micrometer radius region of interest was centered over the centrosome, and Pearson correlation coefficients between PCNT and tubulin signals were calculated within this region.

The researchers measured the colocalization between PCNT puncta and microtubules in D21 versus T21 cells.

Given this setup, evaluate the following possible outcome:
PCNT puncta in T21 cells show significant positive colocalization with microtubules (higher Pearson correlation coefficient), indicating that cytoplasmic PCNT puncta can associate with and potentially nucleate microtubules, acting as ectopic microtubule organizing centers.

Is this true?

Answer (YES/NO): YES